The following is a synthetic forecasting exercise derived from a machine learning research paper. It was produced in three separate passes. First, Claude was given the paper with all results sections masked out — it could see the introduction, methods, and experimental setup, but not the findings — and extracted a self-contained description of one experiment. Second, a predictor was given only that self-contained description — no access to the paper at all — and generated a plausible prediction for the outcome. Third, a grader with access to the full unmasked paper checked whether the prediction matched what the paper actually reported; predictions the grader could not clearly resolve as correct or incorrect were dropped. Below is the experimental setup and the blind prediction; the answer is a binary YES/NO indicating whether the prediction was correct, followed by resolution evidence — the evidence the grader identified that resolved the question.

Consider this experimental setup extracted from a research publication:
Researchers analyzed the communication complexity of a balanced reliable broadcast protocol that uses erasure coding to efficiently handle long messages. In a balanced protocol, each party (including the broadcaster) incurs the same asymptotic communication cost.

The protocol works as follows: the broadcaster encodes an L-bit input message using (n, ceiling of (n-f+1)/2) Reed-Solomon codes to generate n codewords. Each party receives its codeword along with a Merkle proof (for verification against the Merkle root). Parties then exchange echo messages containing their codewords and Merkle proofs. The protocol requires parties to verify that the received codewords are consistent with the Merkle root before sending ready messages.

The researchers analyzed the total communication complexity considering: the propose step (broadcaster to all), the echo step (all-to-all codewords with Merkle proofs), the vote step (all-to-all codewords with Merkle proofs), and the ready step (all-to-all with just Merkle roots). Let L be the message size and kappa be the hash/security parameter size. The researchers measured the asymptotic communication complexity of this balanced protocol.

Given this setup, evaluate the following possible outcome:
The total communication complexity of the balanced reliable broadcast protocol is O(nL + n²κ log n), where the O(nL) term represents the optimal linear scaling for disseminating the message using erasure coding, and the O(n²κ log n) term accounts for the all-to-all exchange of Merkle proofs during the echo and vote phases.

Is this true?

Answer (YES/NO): YES